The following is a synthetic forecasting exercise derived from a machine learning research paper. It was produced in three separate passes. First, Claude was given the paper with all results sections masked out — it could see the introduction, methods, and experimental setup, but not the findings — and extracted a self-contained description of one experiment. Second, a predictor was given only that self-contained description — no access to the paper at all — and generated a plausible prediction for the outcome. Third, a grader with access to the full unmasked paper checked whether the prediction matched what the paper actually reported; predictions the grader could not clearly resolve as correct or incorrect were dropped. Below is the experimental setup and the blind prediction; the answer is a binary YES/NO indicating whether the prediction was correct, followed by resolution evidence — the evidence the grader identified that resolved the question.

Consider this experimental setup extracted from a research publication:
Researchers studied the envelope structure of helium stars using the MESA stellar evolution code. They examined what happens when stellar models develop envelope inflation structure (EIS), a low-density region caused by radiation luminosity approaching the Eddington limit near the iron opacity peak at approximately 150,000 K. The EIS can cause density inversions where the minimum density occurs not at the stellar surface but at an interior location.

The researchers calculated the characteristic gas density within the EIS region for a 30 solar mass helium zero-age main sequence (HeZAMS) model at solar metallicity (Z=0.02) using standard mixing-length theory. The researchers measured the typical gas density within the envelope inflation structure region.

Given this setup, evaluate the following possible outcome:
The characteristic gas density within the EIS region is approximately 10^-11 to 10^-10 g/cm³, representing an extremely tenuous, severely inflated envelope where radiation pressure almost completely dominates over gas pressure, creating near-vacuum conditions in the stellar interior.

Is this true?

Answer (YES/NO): YES